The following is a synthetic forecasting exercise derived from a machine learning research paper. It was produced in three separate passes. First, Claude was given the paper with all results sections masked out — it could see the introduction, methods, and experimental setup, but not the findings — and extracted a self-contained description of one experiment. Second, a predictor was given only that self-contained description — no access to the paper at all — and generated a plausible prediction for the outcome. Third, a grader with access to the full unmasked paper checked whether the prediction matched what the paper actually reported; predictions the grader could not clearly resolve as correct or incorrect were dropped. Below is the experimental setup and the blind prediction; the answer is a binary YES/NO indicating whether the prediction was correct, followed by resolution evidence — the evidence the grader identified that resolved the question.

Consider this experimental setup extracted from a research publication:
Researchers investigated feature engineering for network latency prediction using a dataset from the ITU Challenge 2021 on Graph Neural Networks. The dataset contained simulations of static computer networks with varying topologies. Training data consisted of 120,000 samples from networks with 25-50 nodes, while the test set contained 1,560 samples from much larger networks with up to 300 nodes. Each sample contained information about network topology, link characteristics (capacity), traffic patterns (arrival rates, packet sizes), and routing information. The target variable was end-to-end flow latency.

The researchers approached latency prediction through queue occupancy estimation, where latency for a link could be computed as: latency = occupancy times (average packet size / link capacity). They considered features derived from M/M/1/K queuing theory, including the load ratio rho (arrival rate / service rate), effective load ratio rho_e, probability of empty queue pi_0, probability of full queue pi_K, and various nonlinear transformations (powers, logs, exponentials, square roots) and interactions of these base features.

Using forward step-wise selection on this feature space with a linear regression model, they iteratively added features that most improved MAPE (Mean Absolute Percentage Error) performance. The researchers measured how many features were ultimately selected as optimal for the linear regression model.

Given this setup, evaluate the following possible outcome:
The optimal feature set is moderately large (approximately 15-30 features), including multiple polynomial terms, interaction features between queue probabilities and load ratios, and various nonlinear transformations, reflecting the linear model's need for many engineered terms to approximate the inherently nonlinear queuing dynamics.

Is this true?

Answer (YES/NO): NO